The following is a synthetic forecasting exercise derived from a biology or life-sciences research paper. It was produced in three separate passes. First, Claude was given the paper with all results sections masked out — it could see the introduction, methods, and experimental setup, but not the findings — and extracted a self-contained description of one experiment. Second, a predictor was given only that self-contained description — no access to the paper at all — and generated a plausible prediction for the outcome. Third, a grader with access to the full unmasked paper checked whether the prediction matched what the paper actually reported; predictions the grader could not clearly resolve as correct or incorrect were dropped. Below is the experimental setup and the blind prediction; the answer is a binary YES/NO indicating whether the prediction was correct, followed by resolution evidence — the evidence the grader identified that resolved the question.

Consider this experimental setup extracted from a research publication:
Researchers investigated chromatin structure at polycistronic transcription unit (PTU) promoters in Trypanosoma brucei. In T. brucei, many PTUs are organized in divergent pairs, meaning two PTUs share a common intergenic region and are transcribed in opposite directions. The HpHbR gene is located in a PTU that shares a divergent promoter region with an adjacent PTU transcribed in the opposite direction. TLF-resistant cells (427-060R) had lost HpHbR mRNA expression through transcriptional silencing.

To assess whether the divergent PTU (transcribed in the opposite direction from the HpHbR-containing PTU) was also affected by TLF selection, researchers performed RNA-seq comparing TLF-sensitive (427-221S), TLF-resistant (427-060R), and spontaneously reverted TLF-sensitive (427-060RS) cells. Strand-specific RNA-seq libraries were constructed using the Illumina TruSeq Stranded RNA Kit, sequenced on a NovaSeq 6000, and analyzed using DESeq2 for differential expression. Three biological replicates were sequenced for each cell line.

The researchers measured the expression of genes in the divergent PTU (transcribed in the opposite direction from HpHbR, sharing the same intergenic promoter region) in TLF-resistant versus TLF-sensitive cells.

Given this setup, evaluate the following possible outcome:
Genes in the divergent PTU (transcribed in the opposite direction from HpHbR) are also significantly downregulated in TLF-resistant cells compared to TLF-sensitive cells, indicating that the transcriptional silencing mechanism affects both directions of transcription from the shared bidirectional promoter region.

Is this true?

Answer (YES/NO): YES